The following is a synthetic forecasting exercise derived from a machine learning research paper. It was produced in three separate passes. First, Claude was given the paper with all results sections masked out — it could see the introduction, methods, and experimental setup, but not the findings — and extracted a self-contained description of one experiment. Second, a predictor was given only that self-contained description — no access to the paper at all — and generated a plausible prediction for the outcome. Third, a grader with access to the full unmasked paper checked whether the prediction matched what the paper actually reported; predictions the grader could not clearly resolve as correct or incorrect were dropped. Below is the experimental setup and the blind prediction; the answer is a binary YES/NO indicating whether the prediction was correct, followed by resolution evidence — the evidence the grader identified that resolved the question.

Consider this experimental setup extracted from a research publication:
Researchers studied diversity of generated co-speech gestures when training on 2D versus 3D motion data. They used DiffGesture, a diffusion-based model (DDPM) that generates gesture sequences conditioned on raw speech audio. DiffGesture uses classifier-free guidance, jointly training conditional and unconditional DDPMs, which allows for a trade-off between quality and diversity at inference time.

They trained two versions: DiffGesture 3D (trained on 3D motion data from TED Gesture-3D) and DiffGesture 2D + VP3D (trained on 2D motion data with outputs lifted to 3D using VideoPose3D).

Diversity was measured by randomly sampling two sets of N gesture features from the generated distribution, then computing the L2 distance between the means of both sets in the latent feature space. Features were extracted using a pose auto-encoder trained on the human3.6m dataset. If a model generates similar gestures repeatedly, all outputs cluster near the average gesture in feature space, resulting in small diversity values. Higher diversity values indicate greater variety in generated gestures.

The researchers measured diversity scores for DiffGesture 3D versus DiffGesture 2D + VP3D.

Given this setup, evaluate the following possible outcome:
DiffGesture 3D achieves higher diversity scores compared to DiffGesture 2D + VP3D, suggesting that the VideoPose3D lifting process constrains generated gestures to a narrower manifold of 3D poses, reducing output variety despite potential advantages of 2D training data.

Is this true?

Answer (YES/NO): YES